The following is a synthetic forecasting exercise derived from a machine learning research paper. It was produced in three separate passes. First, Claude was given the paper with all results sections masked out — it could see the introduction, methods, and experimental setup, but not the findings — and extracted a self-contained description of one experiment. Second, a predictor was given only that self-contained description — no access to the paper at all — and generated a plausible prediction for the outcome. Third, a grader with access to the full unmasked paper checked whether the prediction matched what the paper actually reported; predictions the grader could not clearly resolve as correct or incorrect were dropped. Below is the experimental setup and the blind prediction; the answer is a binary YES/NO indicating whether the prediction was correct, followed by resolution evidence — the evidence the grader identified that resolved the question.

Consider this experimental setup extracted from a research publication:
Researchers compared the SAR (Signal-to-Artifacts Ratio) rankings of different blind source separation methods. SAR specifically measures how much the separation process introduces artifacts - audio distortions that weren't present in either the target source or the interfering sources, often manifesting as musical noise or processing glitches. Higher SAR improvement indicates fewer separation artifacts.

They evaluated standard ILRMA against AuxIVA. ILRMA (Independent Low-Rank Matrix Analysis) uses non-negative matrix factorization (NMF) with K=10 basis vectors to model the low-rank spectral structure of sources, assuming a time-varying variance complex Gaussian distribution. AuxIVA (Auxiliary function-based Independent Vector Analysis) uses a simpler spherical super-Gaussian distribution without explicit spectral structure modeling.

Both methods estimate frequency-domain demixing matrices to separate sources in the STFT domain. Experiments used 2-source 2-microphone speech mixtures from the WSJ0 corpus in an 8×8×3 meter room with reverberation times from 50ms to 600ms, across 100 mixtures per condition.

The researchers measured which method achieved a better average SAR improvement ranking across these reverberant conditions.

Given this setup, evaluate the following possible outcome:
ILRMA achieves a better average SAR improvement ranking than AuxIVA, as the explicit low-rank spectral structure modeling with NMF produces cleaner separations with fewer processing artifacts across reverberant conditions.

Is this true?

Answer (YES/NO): YES